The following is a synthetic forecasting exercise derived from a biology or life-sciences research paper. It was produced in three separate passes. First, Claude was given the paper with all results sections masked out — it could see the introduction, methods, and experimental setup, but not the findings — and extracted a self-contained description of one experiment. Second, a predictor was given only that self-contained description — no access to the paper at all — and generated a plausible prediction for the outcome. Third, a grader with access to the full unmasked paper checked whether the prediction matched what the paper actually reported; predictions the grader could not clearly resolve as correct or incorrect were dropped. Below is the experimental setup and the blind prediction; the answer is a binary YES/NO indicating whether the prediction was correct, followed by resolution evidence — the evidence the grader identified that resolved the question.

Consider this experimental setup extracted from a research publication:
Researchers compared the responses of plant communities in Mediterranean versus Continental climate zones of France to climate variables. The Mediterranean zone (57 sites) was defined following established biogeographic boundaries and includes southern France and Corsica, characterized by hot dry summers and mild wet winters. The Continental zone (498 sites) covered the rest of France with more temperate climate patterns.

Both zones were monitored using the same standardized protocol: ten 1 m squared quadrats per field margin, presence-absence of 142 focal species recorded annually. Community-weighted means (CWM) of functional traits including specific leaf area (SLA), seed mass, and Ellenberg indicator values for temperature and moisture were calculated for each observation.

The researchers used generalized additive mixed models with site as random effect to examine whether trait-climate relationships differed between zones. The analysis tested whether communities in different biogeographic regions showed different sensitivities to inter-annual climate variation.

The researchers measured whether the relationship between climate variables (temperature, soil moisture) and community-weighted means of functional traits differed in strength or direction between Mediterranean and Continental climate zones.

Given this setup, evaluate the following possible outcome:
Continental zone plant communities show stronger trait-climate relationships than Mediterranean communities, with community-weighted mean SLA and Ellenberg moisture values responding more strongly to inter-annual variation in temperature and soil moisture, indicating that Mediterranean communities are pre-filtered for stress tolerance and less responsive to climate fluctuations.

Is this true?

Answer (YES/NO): YES